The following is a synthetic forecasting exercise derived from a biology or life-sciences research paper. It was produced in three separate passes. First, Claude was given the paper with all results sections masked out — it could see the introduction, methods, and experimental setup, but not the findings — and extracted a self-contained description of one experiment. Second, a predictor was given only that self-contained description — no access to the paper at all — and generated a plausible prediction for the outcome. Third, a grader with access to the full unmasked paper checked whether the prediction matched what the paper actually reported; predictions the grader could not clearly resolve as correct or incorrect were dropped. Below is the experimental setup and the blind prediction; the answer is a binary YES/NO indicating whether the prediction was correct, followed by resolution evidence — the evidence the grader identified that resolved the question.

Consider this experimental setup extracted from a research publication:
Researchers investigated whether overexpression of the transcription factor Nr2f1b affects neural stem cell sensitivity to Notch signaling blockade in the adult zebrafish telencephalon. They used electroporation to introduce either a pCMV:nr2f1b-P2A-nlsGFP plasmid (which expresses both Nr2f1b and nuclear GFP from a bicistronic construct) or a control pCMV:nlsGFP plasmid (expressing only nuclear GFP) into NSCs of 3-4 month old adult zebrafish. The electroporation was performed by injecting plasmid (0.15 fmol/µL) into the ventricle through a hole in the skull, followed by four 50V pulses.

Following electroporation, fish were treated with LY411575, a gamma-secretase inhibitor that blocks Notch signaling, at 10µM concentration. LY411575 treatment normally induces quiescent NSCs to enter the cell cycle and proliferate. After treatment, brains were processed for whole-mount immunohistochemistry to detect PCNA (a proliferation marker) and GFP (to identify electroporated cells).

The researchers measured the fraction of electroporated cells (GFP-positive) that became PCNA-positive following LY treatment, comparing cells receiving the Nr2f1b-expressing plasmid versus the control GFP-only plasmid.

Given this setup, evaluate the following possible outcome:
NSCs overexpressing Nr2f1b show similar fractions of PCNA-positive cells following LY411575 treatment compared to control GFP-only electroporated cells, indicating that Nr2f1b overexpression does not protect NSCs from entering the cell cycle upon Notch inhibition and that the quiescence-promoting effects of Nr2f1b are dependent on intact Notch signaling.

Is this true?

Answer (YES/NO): NO